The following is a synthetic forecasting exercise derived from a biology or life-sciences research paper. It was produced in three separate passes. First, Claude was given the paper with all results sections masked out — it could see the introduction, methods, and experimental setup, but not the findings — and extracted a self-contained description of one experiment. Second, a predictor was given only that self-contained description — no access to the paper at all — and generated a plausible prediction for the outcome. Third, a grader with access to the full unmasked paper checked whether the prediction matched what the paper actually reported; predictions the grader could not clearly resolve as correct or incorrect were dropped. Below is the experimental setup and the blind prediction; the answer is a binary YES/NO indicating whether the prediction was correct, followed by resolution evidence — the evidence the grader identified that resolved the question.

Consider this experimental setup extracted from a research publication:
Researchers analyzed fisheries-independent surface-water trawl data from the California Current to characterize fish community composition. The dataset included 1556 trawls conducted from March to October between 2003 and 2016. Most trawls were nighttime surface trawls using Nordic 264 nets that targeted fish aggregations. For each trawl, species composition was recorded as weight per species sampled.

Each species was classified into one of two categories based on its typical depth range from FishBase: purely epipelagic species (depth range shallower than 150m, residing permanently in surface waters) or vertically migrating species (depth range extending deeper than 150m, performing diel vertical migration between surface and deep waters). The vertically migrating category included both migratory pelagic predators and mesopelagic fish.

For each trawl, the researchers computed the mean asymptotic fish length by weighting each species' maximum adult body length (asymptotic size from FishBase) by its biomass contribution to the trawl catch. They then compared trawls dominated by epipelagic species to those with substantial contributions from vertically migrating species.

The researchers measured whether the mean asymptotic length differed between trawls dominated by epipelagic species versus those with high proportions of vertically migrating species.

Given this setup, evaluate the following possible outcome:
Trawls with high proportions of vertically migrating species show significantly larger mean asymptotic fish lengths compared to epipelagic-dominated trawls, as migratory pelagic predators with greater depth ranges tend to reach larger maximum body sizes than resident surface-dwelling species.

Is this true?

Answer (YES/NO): NO